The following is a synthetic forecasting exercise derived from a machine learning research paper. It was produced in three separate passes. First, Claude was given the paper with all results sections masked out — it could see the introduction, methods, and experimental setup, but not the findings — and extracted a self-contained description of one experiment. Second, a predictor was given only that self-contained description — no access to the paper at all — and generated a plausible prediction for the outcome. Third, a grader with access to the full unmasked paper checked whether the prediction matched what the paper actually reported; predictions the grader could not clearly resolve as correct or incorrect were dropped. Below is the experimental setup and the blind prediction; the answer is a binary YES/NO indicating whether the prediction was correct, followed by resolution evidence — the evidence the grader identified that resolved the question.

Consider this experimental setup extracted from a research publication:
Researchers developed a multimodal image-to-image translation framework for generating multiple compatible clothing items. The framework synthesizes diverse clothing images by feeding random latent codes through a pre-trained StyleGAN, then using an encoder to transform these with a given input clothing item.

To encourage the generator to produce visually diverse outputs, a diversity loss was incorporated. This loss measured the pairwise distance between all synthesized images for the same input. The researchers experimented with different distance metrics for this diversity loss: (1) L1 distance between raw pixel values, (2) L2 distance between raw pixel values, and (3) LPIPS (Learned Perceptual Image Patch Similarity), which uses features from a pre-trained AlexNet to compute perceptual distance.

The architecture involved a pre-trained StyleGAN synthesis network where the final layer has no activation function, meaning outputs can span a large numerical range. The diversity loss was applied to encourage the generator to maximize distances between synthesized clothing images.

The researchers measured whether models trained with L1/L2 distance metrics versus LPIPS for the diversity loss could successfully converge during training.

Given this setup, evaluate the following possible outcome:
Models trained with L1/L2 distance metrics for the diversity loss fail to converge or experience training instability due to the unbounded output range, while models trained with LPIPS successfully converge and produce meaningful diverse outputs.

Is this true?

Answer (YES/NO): YES